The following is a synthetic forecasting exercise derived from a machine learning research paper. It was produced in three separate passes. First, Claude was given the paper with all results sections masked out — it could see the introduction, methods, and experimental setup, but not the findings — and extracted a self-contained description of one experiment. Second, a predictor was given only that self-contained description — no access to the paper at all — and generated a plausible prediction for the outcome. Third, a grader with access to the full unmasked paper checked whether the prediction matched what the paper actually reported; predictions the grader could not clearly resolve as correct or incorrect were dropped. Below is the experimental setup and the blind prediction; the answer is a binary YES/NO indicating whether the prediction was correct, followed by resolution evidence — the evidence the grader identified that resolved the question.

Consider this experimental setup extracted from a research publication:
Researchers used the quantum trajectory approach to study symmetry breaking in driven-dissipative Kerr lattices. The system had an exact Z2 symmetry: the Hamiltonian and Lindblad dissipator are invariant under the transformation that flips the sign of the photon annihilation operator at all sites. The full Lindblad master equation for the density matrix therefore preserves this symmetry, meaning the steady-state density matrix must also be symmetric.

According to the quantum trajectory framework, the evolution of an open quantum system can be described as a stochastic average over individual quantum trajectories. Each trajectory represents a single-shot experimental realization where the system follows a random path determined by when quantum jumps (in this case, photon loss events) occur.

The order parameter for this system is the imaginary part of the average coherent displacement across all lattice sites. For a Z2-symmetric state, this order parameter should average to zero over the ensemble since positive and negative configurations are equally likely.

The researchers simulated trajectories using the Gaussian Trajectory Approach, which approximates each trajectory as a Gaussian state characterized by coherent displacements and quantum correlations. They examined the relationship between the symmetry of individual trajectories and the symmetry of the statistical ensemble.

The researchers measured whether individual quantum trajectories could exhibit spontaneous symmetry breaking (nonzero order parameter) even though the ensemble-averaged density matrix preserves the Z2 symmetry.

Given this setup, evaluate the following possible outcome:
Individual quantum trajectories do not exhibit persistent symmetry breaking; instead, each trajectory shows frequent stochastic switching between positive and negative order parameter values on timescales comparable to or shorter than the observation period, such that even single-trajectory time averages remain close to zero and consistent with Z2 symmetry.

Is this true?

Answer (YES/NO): NO